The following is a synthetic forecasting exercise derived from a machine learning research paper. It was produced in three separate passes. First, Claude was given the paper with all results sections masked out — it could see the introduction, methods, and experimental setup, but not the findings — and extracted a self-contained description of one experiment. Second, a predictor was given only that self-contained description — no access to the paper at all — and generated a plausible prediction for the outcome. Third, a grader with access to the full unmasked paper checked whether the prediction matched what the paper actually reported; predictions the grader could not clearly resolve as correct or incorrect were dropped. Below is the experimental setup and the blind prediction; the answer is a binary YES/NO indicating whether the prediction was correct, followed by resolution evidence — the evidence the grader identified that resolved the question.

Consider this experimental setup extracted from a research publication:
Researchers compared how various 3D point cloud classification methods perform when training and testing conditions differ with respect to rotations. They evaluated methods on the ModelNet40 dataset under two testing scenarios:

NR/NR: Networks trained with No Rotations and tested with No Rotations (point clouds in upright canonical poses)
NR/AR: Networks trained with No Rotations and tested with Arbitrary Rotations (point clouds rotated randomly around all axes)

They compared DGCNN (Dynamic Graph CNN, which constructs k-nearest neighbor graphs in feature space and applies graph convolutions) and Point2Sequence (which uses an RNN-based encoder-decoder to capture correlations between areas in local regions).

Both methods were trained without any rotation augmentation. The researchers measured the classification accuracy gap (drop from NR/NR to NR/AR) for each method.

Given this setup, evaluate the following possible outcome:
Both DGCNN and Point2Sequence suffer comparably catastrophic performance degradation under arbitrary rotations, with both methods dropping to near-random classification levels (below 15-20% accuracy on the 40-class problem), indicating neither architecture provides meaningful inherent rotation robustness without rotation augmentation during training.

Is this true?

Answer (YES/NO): NO